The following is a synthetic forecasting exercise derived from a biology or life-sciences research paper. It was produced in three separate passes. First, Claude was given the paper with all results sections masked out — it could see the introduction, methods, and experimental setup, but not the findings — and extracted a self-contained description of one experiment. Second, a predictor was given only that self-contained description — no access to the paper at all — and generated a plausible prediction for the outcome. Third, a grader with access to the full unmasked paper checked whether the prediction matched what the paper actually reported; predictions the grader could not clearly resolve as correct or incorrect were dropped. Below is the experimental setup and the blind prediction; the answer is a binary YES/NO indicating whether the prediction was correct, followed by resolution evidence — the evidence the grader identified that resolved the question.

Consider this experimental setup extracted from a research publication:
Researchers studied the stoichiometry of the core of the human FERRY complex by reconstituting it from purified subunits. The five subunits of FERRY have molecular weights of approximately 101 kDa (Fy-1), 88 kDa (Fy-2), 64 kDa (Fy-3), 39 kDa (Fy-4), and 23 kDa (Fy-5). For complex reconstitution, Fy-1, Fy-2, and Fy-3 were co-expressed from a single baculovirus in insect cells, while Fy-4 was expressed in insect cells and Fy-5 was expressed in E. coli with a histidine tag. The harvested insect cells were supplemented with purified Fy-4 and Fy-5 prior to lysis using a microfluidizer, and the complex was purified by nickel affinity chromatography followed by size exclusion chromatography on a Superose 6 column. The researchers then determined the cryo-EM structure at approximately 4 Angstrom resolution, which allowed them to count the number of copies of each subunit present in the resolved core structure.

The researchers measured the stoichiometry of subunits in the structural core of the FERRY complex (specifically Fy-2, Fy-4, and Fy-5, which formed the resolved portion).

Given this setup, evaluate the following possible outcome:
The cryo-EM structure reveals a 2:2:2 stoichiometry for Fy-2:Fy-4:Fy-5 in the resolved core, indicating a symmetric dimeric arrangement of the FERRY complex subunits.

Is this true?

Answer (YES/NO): NO